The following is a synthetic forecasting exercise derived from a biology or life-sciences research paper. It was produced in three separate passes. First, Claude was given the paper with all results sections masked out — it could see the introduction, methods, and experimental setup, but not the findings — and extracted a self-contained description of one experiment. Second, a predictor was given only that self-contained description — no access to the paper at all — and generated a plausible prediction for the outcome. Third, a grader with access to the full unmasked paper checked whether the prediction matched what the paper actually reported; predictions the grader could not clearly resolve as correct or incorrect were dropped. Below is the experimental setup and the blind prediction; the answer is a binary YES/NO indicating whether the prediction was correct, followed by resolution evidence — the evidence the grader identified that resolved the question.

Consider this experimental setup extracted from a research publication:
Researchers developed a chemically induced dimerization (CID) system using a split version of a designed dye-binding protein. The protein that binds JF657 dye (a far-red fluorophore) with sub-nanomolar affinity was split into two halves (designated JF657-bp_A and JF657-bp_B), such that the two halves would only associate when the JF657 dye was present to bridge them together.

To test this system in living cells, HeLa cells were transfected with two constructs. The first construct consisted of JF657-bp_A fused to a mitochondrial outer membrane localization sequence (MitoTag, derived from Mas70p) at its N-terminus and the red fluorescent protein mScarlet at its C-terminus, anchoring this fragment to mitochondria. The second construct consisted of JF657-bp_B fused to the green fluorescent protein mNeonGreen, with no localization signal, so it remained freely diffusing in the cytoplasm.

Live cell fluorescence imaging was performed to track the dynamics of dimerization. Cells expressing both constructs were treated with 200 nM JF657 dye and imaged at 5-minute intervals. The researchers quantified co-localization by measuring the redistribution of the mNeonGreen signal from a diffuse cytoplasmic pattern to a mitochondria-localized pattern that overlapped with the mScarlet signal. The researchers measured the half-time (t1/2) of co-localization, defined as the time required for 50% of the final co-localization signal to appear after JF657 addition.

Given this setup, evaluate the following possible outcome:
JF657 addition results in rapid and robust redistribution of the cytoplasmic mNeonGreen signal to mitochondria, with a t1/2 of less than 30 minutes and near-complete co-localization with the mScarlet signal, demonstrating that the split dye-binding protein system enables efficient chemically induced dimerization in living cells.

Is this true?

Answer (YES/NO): YES